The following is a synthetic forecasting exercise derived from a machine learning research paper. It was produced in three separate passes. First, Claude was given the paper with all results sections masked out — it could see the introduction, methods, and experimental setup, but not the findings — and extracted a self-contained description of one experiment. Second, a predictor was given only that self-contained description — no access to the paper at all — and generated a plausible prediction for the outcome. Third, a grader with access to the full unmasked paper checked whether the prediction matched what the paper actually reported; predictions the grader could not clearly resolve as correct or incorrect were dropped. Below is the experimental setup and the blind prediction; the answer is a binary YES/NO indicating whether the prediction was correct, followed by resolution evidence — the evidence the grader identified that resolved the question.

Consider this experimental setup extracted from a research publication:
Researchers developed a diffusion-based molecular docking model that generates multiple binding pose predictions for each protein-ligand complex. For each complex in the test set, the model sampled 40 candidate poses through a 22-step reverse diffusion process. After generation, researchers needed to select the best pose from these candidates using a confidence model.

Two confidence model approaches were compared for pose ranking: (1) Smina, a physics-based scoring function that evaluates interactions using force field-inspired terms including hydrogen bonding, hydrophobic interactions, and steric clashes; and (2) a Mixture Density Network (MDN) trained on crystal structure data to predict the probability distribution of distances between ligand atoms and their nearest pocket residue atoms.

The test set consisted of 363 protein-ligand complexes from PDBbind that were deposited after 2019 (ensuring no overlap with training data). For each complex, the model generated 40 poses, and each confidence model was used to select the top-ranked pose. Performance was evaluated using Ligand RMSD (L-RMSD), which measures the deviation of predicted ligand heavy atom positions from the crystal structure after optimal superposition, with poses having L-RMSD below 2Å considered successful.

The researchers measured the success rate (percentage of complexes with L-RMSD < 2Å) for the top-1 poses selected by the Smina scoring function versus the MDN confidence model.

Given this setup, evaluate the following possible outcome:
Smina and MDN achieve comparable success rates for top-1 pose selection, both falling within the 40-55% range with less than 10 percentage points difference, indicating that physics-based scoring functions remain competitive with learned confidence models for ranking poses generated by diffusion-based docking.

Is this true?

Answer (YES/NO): YES